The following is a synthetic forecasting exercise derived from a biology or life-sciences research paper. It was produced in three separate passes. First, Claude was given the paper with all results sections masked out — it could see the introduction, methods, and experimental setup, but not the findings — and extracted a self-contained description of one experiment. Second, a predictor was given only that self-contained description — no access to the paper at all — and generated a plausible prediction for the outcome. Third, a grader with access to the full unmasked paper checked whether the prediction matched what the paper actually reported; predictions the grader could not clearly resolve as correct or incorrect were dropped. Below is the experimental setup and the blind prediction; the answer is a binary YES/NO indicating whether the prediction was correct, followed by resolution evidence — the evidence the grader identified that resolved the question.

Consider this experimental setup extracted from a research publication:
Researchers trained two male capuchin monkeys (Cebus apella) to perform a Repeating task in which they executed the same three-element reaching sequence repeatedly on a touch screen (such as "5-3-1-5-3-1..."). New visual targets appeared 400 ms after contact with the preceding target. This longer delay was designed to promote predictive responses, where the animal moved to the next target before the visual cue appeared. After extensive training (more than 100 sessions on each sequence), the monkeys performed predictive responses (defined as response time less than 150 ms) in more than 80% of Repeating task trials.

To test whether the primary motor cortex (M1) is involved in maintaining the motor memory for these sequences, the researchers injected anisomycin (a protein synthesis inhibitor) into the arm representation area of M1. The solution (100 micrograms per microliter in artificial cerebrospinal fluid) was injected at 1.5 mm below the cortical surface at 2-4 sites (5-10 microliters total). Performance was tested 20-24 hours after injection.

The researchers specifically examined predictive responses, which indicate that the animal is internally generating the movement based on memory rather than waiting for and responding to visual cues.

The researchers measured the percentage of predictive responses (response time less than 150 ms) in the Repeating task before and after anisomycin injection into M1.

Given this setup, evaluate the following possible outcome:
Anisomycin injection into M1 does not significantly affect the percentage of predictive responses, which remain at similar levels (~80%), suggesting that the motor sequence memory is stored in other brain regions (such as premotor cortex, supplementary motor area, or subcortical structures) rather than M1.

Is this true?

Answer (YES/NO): NO